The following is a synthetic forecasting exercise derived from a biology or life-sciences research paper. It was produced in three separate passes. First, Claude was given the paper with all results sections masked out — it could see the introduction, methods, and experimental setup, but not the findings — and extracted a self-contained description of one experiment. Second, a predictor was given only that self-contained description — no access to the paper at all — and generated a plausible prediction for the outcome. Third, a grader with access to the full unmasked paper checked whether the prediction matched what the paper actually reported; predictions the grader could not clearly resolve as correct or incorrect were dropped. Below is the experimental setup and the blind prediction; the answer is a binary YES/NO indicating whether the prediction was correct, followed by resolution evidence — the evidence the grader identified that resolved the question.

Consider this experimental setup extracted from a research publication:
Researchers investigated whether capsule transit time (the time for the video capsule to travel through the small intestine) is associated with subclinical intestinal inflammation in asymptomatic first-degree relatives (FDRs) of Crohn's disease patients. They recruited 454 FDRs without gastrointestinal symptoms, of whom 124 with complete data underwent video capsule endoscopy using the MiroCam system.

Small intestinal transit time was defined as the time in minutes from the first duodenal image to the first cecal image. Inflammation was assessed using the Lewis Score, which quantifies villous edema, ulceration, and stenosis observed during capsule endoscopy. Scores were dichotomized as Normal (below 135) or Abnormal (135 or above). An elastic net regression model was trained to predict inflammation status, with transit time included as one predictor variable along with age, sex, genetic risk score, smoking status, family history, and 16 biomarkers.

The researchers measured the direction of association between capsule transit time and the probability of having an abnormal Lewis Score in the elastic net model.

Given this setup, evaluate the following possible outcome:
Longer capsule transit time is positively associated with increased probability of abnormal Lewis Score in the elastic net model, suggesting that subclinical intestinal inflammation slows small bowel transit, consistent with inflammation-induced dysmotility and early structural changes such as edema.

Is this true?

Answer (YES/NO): NO